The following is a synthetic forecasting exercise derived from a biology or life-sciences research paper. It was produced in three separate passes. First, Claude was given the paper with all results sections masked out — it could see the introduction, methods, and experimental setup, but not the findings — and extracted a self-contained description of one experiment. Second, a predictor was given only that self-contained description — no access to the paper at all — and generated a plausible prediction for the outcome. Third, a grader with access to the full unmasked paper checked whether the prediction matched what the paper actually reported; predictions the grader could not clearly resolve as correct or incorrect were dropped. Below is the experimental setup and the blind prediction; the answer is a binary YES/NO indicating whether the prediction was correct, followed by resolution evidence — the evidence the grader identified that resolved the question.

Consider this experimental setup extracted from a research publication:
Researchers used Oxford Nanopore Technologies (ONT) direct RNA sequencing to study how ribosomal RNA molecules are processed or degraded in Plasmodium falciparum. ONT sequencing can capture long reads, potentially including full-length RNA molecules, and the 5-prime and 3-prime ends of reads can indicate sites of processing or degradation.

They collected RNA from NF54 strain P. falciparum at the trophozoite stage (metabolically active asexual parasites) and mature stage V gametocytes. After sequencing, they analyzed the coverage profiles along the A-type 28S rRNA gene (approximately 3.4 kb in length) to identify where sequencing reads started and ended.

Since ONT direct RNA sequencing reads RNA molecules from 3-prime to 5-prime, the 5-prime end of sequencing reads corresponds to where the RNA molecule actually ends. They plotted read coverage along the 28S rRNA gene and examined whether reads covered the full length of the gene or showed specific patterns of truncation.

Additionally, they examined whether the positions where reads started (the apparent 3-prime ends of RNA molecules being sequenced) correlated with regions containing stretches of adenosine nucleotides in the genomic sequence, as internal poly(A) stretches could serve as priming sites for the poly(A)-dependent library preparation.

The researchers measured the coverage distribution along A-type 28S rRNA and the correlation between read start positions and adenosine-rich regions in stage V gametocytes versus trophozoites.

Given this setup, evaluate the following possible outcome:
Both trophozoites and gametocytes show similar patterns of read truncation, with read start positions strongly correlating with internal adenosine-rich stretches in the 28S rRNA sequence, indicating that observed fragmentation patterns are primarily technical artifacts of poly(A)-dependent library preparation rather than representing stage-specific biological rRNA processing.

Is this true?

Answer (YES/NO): NO